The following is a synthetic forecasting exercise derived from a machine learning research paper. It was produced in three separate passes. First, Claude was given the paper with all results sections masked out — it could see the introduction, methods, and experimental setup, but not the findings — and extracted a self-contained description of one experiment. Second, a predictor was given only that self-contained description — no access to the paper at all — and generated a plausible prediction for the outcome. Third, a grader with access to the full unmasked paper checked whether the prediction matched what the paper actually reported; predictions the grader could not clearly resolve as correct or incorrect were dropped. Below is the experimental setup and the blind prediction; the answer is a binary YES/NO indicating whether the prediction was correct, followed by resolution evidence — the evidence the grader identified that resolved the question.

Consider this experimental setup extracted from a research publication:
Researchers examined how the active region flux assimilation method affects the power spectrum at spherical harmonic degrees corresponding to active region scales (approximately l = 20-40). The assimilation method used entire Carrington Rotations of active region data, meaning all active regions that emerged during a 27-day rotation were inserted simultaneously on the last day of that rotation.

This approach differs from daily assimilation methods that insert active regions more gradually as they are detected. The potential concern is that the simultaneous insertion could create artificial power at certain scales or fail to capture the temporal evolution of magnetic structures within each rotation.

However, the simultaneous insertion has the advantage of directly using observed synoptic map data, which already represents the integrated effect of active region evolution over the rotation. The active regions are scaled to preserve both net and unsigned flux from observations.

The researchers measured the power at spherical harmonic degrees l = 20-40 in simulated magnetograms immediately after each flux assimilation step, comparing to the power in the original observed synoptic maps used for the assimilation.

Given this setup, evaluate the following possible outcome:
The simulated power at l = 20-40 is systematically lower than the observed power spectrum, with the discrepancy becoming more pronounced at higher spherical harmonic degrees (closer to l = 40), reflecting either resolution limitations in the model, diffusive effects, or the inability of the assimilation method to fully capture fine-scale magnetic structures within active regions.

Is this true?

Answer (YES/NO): NO